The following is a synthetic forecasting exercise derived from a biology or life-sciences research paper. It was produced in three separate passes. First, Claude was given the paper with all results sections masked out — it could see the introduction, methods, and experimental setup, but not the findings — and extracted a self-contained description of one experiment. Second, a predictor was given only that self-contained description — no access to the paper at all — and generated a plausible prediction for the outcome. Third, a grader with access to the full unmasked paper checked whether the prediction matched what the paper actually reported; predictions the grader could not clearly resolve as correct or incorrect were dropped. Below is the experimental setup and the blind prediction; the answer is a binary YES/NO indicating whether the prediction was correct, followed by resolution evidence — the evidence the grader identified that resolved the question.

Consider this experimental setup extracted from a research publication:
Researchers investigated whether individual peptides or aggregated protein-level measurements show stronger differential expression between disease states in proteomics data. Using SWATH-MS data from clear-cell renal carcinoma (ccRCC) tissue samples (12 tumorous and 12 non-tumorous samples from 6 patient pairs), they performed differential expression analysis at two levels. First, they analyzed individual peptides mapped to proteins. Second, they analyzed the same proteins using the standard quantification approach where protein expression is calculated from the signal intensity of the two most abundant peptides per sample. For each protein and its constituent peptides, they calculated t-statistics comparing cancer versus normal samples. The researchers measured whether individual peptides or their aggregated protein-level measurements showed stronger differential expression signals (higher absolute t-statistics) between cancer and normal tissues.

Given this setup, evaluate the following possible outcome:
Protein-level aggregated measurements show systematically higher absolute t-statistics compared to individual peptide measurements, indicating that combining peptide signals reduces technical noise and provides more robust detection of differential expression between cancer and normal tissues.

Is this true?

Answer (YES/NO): NO